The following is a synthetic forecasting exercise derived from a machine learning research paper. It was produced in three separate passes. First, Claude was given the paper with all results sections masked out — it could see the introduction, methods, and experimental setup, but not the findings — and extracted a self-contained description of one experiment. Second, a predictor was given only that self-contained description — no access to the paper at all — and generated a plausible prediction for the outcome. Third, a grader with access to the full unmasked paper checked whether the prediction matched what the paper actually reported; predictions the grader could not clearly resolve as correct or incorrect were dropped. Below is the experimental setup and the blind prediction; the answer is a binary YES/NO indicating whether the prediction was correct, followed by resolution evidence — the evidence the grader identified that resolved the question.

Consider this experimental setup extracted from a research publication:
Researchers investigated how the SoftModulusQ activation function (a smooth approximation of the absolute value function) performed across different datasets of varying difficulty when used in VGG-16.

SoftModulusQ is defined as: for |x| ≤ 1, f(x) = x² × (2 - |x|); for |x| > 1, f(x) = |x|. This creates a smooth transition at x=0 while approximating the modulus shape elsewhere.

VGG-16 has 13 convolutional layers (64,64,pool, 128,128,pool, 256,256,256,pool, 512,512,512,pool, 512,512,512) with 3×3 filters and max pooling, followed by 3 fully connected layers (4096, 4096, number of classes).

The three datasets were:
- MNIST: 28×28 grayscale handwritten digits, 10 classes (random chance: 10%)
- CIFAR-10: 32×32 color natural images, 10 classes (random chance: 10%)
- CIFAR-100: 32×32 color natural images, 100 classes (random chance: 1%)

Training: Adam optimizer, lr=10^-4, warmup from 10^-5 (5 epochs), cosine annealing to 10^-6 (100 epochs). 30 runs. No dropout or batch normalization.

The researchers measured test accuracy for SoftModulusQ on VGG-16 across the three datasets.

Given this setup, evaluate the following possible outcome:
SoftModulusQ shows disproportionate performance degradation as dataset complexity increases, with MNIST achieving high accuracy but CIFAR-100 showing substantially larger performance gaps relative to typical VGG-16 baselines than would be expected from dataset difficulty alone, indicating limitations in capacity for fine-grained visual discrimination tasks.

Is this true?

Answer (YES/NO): NO